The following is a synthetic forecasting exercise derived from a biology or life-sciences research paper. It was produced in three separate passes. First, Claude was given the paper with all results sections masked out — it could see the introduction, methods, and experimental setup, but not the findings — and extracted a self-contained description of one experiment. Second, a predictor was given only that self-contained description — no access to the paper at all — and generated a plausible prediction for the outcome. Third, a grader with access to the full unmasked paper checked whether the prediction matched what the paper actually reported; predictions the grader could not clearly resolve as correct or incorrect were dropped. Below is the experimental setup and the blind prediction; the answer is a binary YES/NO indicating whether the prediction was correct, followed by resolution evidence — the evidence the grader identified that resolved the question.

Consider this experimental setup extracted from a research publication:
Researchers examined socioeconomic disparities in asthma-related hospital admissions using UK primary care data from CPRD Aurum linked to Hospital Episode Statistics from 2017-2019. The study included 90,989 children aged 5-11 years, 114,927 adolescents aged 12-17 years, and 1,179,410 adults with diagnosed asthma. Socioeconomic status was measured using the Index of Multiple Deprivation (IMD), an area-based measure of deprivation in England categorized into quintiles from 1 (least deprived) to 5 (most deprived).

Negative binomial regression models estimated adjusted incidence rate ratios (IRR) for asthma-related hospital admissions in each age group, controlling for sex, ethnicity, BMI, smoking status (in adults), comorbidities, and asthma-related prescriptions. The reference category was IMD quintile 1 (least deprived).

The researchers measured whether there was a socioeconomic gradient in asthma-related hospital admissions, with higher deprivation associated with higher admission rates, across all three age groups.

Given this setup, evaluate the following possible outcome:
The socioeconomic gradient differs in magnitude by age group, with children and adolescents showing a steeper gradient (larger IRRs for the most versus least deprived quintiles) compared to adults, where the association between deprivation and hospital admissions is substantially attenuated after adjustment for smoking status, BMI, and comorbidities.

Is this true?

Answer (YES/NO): NO